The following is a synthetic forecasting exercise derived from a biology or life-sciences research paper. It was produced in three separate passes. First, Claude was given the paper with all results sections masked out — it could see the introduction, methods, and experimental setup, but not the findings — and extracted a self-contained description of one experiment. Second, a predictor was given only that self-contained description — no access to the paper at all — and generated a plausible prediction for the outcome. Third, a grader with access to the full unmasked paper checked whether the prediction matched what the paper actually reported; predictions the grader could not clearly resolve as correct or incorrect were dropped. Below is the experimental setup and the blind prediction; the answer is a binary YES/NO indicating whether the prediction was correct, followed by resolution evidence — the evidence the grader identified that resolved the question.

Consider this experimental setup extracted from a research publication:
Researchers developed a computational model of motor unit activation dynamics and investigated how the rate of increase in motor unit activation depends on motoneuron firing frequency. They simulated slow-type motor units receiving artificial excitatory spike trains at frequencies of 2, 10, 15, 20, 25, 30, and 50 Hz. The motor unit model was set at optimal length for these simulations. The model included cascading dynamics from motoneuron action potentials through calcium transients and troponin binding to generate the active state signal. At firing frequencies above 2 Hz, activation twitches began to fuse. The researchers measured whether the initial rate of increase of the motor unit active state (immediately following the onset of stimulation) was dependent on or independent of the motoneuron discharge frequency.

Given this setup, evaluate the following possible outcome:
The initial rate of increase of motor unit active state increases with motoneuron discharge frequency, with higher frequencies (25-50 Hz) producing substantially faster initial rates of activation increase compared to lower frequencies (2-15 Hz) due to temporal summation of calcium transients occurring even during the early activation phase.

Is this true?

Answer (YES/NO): NO